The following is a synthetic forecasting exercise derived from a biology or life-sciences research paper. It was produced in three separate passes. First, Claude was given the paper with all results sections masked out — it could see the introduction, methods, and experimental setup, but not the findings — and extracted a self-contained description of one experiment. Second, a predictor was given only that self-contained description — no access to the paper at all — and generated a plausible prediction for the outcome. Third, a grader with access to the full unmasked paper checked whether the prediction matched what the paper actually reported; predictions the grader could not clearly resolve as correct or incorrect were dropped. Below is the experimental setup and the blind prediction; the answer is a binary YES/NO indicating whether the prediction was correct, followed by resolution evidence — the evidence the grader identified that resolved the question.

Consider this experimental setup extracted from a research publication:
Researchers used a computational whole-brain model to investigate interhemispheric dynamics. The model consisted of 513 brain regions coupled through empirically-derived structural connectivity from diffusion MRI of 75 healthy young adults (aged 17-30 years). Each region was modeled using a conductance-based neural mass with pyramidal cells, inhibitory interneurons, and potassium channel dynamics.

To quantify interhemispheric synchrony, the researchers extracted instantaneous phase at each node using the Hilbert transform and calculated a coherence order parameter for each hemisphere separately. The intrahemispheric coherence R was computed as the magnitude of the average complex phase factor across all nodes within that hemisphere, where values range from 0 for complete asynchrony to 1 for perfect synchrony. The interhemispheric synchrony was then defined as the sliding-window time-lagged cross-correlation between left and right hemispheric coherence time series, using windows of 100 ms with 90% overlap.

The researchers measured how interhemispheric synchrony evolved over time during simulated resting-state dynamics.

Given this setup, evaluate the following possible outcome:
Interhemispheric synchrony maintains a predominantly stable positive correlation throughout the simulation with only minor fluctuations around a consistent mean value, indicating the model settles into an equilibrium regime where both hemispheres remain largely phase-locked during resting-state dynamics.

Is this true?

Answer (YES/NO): NO